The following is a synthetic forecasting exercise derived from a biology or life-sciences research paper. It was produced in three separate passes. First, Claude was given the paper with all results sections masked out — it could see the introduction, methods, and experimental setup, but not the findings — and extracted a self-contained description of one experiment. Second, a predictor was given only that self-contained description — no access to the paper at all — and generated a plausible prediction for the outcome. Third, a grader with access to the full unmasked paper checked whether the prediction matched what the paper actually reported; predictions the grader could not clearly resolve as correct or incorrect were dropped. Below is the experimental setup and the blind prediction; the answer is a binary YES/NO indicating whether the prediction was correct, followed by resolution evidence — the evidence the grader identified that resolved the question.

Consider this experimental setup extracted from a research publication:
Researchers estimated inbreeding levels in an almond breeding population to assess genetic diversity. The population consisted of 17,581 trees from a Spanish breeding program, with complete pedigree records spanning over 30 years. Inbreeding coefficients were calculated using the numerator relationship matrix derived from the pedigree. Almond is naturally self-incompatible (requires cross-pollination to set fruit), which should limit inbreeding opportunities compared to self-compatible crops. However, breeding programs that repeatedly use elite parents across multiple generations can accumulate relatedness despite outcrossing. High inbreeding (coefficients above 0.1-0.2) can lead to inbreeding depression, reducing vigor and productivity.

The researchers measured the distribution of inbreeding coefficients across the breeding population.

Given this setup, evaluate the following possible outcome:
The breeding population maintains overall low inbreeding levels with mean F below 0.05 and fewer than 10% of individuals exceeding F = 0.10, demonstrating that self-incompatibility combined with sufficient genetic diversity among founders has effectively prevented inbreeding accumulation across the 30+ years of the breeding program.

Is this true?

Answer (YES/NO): NO